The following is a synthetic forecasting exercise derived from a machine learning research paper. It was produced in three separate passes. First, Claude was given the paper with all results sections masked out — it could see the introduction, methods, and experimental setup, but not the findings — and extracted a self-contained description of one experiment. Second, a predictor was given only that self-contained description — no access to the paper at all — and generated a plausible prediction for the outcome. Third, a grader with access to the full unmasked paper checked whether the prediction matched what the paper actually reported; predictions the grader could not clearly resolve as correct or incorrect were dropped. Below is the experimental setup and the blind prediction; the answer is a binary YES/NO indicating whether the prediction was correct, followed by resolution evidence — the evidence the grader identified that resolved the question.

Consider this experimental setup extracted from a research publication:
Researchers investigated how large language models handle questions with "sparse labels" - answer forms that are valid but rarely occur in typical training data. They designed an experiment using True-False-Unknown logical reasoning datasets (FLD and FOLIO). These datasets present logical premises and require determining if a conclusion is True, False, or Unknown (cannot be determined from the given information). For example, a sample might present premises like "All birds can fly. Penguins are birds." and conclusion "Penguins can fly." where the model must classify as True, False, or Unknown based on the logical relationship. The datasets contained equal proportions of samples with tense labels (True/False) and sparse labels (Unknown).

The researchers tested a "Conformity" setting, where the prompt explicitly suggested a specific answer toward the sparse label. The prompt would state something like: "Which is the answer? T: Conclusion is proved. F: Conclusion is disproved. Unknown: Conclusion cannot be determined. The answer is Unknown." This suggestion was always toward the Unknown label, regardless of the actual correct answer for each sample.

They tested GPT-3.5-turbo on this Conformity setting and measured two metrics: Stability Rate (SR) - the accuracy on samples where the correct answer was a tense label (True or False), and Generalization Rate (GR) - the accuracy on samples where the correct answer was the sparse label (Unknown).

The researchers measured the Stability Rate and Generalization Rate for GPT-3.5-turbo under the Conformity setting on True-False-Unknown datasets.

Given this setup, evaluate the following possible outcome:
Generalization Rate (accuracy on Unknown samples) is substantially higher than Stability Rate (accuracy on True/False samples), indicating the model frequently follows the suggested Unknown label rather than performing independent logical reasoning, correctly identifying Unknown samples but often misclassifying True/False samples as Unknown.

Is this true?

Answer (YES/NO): YES